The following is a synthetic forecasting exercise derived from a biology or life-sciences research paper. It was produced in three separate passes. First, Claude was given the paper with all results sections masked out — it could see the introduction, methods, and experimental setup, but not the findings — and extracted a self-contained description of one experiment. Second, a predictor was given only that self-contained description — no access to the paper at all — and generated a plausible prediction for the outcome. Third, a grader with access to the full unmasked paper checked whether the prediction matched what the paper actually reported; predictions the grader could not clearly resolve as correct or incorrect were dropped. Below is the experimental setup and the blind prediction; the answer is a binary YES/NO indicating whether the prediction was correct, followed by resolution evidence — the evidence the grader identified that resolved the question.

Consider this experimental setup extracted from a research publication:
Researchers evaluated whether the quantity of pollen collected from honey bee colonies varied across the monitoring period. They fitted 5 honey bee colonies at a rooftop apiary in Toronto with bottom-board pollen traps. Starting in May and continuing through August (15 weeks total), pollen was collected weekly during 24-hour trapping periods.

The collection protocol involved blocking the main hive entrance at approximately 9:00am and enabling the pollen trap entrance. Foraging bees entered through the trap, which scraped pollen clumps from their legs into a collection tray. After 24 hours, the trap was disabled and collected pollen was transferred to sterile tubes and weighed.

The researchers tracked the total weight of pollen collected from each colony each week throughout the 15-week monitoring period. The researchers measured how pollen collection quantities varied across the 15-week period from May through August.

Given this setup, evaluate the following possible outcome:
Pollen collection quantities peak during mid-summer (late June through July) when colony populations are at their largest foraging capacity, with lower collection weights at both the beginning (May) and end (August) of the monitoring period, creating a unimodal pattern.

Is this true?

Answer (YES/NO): NO